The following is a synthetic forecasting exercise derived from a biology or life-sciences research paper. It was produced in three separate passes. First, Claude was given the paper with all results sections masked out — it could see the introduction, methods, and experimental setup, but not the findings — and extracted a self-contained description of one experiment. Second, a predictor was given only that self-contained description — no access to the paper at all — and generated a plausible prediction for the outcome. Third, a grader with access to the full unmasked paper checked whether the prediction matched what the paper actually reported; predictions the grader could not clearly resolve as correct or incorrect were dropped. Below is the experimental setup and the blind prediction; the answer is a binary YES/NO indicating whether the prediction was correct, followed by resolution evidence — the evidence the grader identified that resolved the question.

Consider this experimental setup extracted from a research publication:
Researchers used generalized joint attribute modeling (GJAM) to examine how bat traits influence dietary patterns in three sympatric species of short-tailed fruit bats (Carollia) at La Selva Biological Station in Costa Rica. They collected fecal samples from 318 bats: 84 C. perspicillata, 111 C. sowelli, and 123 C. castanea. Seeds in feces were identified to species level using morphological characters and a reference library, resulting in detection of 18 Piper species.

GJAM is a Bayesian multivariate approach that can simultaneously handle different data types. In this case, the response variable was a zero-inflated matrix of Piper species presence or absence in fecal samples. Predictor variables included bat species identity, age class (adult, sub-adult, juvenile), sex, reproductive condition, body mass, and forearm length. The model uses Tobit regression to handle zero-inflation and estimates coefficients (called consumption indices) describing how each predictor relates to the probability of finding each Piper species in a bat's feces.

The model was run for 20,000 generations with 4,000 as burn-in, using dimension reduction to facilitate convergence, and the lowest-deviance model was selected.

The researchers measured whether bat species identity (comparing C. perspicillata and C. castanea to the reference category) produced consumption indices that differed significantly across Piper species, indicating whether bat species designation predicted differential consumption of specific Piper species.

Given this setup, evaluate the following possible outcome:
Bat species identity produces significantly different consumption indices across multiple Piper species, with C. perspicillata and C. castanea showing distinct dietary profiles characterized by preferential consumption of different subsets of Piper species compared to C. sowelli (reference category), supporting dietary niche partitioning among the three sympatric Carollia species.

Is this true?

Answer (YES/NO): YES